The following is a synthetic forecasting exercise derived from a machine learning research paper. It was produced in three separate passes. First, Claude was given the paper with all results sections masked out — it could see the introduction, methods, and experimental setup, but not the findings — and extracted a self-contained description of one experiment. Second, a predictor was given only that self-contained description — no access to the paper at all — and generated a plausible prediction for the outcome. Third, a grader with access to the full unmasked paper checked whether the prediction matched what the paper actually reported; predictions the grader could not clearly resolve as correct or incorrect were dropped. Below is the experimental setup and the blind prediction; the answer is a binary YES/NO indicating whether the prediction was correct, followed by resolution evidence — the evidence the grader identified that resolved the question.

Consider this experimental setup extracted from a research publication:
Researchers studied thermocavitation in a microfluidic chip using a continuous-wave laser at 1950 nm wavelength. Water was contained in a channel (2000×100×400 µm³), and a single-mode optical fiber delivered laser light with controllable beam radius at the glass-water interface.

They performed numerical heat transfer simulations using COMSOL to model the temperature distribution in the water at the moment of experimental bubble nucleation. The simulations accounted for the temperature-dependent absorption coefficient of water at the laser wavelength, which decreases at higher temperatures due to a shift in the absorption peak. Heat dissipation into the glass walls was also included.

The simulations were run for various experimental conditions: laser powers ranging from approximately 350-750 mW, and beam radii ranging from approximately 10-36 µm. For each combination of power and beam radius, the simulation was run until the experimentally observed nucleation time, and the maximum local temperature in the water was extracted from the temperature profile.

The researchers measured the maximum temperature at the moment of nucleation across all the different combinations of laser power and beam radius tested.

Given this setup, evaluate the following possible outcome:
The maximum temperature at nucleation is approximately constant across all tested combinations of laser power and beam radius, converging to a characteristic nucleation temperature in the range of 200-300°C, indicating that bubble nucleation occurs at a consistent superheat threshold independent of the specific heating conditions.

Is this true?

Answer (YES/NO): YES